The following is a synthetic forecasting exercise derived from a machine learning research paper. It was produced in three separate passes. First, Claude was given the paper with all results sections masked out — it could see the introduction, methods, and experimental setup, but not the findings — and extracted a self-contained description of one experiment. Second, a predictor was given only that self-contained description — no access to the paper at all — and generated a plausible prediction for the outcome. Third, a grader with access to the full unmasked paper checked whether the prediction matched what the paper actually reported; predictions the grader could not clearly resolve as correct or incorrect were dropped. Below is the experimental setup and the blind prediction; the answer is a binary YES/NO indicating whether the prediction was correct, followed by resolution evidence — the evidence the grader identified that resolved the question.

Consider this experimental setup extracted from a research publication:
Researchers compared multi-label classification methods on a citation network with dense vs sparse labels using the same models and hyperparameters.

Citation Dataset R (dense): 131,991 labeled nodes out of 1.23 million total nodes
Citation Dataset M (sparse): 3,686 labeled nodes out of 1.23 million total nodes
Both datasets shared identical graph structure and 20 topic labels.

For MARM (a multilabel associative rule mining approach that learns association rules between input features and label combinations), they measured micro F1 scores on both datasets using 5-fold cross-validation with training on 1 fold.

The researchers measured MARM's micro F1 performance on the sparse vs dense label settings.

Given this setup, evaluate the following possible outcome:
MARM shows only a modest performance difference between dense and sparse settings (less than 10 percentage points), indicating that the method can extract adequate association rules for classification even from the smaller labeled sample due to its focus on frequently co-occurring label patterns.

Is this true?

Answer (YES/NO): YES